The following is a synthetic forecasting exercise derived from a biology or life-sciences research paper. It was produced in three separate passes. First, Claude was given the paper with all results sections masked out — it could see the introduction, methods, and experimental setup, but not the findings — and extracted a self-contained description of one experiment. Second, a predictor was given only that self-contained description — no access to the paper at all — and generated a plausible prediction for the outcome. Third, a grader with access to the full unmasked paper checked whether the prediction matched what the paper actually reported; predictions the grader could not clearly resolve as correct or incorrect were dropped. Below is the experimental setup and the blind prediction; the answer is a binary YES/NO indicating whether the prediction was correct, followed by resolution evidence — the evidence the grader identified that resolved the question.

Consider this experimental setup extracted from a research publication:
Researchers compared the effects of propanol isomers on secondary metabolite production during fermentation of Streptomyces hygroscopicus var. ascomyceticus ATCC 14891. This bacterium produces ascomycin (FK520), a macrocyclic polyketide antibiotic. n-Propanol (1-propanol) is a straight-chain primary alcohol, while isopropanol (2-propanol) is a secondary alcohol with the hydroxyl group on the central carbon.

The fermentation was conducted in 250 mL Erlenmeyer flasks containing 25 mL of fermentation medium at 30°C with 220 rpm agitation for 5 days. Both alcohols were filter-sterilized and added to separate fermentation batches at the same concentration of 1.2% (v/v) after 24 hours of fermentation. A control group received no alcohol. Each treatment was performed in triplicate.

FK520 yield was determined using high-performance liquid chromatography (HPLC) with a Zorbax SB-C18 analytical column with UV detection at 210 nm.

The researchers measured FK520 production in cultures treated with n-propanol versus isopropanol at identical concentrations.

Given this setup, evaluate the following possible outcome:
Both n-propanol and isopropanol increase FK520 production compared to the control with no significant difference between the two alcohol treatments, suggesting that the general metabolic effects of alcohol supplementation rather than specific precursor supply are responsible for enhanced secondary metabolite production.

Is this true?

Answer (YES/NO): NO